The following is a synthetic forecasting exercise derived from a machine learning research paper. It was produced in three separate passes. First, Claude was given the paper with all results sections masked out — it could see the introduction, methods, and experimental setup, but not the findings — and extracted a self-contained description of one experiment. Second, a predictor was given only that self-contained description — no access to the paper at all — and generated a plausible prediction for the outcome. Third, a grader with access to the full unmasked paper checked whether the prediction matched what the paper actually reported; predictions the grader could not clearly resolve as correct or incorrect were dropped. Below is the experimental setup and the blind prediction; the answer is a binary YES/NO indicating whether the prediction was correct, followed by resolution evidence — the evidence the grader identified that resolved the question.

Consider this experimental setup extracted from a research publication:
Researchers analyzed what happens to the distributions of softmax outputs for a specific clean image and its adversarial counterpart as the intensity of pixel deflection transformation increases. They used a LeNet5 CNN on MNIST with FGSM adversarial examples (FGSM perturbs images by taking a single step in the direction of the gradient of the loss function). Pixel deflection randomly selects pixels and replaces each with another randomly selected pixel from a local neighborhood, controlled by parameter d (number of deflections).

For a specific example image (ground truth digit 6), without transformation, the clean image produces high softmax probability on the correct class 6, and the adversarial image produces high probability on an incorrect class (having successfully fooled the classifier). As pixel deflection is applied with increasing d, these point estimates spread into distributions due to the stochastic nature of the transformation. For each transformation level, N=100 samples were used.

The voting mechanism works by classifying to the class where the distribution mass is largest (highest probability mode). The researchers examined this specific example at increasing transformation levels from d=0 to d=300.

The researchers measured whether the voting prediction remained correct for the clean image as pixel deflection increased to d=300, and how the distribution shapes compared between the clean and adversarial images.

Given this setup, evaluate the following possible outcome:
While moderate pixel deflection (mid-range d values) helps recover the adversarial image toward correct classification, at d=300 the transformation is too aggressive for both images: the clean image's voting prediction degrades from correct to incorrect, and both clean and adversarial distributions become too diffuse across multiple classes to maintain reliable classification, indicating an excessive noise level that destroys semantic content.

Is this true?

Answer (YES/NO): NO